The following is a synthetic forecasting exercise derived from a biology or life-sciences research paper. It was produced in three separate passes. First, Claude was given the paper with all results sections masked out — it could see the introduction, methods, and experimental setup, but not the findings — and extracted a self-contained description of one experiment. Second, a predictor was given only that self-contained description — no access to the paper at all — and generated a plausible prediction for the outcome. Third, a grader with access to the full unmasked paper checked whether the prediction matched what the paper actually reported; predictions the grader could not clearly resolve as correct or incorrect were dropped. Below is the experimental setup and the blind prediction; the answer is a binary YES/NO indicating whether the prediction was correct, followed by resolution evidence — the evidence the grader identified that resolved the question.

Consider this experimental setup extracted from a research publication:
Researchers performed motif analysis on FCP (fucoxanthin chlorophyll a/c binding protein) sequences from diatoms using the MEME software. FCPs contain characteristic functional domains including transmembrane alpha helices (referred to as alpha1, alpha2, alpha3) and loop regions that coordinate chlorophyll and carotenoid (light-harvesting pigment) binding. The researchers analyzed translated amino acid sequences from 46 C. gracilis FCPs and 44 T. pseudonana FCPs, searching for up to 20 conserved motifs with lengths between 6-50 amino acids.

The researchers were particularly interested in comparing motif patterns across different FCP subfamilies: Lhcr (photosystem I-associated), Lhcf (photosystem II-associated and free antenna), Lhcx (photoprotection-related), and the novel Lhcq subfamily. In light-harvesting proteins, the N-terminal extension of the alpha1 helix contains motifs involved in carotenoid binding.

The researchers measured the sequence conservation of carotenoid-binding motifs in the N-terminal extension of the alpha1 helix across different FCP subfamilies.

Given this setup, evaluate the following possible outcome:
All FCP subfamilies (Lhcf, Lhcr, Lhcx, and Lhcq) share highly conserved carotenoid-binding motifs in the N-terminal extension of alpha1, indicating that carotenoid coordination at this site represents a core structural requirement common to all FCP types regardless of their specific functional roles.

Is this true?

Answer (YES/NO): NO